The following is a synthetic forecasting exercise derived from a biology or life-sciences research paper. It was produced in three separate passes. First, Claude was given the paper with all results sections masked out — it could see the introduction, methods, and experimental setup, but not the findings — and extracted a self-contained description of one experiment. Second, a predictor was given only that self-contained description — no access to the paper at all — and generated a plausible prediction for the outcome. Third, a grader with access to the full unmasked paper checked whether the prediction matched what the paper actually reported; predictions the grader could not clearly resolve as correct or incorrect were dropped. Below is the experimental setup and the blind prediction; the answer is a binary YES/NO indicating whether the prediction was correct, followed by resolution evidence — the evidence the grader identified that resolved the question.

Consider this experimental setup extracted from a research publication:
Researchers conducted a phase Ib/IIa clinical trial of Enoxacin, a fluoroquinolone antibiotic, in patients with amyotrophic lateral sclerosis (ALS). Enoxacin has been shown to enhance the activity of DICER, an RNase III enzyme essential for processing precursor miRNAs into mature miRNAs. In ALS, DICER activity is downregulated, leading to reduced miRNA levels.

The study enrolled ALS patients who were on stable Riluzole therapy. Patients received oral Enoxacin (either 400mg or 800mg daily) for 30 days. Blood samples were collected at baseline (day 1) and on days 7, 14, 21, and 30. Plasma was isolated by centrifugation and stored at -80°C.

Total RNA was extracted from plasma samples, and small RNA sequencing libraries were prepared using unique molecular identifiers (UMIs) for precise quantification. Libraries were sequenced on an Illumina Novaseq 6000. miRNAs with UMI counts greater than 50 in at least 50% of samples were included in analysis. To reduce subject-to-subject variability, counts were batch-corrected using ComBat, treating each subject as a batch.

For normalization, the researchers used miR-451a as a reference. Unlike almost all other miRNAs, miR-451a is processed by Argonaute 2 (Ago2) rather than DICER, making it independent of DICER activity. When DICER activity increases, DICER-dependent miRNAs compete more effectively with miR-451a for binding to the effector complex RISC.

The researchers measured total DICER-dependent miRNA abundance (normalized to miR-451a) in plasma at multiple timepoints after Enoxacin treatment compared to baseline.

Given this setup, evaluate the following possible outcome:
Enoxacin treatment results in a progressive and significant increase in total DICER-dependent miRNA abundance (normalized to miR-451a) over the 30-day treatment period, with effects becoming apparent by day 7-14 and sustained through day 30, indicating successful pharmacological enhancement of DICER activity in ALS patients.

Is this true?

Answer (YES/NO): YES